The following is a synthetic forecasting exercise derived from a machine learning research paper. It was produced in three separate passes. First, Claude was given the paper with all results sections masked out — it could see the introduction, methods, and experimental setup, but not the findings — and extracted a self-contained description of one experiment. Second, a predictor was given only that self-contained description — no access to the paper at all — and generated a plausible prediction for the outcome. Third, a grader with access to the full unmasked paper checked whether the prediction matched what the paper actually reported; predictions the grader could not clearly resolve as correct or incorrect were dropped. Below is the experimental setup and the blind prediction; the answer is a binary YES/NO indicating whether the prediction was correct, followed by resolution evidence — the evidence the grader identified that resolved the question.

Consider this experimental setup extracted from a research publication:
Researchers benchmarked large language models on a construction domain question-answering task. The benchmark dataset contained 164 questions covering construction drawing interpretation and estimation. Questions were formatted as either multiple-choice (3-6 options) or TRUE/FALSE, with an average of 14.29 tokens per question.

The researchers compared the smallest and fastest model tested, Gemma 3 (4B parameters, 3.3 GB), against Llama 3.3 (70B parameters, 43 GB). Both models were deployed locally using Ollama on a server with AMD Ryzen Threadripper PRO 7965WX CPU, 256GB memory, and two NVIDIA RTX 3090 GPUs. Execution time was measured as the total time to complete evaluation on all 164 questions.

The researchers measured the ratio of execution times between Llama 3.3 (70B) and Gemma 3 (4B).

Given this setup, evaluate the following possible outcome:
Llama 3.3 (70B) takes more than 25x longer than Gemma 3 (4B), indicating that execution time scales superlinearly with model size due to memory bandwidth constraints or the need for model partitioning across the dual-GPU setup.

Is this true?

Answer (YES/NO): NO